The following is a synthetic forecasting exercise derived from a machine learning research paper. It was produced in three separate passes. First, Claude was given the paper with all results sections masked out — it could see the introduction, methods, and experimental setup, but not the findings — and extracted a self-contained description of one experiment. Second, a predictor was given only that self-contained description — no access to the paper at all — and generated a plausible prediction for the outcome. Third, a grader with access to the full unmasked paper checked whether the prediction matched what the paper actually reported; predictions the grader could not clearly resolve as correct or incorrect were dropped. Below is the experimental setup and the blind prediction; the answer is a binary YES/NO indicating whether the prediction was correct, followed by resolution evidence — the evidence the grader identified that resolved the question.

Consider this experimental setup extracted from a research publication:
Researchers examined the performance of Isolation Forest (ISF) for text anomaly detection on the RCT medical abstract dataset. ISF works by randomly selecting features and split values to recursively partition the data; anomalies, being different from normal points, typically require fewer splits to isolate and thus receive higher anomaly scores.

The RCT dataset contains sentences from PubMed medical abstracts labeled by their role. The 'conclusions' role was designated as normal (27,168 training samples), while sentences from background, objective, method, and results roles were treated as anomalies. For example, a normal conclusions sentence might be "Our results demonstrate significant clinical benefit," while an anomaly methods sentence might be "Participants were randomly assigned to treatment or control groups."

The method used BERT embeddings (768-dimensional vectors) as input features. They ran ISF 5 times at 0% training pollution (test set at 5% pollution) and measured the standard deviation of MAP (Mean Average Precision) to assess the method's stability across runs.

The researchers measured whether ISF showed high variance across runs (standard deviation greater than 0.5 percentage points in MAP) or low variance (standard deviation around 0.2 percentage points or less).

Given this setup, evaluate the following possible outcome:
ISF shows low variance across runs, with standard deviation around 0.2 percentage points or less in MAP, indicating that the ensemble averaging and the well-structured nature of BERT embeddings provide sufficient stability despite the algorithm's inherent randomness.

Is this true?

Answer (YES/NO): YES